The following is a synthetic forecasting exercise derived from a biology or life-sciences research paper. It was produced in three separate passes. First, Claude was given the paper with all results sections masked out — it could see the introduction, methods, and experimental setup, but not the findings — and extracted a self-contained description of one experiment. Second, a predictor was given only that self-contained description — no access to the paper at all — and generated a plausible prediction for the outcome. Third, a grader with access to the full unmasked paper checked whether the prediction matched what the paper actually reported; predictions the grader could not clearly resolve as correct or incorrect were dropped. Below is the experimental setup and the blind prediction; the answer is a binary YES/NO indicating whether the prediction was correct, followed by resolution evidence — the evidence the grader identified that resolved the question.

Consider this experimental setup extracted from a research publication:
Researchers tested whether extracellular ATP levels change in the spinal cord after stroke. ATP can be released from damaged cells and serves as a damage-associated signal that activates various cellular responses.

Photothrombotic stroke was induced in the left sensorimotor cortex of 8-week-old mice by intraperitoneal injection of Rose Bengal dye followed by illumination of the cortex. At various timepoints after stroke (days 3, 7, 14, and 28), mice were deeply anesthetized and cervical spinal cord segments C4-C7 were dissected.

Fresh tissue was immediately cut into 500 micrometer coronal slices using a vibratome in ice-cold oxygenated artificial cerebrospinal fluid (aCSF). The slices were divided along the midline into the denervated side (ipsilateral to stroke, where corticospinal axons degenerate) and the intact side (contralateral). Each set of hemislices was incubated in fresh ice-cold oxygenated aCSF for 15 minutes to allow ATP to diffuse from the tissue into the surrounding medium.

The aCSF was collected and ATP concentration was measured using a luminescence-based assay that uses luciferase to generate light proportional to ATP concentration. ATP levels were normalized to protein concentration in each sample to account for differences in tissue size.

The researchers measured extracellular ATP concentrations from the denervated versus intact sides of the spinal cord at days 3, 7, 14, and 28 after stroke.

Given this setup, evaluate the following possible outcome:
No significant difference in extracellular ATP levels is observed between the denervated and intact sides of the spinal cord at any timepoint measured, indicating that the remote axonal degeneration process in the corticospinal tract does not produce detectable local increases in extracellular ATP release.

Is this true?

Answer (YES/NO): NO